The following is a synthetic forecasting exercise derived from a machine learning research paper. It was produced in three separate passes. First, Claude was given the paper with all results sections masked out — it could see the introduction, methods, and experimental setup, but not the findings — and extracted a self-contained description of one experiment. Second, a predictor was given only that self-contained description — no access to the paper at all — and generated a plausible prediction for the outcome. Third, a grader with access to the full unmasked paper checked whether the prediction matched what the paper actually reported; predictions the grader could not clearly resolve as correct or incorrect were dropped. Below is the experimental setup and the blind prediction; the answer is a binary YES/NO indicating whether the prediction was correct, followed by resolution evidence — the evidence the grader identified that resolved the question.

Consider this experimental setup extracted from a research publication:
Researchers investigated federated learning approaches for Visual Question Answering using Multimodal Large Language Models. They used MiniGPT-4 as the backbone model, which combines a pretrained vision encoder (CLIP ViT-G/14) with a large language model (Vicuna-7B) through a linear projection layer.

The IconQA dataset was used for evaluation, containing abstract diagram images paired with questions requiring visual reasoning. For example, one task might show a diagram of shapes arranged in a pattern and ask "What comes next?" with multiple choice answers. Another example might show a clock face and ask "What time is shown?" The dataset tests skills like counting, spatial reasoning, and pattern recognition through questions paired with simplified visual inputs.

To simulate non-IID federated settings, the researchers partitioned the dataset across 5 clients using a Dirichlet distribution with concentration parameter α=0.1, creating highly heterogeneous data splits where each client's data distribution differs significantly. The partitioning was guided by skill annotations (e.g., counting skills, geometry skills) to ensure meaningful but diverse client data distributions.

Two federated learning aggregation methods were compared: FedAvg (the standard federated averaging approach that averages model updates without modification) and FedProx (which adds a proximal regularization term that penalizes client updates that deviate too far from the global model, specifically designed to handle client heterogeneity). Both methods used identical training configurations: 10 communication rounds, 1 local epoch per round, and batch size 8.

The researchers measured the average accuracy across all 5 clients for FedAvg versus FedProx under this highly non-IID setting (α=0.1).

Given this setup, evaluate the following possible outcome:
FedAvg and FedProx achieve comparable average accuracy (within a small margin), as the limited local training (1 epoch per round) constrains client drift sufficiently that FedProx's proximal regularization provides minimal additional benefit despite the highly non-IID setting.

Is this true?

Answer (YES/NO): NO